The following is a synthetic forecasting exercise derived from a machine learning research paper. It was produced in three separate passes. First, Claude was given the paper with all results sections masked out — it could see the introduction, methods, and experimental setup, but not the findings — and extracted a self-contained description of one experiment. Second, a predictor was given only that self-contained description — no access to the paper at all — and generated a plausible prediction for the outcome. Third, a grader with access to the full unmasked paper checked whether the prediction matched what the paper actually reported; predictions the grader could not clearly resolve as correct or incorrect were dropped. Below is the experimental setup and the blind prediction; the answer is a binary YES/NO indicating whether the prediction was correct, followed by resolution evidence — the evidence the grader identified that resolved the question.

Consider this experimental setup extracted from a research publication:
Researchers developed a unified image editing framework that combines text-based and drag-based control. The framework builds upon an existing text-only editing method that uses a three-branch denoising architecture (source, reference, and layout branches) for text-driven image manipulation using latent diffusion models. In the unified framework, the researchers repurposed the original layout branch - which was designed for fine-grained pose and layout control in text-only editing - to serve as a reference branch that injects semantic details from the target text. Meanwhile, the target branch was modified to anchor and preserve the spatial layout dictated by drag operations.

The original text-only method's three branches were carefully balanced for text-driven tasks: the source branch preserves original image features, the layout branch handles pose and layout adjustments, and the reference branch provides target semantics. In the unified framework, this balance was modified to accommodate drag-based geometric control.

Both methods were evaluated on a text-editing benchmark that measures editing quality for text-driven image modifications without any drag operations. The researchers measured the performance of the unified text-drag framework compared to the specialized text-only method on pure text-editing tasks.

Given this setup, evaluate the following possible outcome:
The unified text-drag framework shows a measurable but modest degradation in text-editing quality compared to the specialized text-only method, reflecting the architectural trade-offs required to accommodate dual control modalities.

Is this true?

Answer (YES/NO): YES